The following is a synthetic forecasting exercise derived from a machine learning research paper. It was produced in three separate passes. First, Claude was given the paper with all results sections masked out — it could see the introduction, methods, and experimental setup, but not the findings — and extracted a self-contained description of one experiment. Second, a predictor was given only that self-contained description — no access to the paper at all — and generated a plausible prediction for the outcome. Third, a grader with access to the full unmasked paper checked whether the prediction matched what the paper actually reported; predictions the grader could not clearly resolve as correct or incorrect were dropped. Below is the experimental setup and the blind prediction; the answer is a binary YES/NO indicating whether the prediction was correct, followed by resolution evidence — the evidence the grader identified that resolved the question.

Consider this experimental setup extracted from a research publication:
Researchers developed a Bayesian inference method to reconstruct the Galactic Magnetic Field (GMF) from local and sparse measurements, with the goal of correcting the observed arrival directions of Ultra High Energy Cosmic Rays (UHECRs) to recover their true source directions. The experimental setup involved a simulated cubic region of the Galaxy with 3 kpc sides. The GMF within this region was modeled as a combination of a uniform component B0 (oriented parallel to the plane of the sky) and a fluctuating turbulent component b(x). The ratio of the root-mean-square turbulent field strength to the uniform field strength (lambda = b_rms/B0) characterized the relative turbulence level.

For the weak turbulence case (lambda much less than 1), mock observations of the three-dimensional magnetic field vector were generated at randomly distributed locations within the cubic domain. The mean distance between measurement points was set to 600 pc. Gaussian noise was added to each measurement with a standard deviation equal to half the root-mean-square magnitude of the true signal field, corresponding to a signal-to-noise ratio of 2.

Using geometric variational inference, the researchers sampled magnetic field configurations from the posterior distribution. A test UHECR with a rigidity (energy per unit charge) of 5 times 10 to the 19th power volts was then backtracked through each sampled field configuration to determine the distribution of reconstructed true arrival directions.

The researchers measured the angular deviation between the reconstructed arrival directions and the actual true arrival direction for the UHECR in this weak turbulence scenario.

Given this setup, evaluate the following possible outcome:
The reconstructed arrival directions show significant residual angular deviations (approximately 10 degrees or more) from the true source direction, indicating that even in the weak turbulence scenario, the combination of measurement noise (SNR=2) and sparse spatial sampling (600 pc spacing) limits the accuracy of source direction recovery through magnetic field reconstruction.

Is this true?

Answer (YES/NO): NO